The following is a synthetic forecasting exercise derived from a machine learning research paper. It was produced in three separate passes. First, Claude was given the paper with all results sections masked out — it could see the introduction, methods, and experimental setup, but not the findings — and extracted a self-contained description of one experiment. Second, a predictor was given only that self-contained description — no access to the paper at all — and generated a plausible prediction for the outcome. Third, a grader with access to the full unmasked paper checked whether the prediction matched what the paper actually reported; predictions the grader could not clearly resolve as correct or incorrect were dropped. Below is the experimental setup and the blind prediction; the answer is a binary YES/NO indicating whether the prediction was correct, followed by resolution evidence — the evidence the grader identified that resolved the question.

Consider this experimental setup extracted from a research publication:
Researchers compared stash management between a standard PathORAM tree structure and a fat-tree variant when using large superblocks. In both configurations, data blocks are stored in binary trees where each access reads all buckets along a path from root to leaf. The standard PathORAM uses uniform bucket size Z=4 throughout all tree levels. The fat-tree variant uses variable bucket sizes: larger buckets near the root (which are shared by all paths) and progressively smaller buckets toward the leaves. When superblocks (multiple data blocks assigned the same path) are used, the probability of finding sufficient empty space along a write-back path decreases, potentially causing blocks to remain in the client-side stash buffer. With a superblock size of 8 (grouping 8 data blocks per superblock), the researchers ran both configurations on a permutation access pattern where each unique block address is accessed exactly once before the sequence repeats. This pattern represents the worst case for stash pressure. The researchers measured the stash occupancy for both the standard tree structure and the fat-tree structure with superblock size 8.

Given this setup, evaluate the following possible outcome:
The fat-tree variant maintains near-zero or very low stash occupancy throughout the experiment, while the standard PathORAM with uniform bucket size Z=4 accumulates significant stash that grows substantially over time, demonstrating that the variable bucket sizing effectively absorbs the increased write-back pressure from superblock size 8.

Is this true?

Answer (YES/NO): NO